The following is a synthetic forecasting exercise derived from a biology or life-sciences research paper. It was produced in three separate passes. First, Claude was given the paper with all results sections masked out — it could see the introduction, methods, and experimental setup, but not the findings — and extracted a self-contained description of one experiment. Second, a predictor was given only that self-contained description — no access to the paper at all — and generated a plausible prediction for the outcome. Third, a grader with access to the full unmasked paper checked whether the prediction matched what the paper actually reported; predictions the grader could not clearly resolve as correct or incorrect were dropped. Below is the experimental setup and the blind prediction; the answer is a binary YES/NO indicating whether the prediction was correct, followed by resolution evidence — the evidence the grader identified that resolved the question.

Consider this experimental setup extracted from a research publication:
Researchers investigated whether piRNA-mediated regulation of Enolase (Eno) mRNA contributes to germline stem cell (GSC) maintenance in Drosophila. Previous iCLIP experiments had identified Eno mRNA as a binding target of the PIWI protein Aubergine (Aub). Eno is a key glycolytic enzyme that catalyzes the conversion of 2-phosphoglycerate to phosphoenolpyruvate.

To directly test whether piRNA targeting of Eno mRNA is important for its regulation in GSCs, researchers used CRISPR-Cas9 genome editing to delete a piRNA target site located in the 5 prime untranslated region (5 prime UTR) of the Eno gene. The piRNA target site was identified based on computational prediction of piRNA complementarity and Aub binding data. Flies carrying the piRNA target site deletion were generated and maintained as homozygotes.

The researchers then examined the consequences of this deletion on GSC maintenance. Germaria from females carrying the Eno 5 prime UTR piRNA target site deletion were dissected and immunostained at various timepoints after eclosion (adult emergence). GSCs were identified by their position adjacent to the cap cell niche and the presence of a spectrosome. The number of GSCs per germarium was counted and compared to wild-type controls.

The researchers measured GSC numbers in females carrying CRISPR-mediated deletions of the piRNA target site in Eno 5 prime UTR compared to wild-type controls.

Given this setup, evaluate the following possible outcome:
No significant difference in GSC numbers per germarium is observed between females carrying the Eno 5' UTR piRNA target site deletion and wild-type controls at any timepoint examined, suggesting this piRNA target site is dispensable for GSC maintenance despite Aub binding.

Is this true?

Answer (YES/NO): NO